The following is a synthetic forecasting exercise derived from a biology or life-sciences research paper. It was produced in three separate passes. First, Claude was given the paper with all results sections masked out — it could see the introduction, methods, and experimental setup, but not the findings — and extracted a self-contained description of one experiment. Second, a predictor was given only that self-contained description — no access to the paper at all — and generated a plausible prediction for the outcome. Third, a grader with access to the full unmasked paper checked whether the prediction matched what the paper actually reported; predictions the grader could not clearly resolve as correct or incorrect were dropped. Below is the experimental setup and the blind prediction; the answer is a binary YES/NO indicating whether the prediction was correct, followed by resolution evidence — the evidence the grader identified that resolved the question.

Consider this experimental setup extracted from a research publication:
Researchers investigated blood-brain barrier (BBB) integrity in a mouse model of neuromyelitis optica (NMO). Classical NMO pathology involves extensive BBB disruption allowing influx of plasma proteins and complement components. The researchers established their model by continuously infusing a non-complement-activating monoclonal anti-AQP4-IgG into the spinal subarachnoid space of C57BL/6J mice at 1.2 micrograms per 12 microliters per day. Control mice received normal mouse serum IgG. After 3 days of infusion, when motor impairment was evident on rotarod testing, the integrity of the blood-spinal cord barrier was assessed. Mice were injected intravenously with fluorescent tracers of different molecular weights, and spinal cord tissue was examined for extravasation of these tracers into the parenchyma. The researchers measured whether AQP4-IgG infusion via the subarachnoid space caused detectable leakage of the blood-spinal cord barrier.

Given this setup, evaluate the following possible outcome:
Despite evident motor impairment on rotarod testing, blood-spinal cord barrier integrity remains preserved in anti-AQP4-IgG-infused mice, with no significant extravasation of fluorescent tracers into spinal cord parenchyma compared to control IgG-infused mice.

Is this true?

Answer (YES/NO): YES